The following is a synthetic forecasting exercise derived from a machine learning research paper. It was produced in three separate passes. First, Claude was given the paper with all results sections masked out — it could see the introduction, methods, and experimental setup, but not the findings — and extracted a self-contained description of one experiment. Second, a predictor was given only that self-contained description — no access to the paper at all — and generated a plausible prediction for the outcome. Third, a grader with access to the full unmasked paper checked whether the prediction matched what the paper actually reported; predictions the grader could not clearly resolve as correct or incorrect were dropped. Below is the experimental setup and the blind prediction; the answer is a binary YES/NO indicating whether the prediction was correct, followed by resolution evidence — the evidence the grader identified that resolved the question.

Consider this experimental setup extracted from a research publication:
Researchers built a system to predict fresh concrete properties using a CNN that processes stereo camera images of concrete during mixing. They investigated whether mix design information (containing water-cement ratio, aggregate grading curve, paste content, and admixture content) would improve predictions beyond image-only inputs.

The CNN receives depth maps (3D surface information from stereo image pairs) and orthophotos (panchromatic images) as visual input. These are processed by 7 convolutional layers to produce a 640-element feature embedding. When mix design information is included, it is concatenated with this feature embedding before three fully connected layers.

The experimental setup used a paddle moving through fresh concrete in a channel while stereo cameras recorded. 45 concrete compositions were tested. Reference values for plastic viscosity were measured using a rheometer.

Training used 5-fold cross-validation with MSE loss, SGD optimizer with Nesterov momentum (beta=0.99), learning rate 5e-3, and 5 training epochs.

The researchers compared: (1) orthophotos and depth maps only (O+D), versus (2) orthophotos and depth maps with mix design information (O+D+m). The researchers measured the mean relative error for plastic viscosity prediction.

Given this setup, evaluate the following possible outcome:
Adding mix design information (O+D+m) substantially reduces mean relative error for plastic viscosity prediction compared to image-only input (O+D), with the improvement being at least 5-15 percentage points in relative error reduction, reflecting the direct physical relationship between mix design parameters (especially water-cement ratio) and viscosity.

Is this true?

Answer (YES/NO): NO